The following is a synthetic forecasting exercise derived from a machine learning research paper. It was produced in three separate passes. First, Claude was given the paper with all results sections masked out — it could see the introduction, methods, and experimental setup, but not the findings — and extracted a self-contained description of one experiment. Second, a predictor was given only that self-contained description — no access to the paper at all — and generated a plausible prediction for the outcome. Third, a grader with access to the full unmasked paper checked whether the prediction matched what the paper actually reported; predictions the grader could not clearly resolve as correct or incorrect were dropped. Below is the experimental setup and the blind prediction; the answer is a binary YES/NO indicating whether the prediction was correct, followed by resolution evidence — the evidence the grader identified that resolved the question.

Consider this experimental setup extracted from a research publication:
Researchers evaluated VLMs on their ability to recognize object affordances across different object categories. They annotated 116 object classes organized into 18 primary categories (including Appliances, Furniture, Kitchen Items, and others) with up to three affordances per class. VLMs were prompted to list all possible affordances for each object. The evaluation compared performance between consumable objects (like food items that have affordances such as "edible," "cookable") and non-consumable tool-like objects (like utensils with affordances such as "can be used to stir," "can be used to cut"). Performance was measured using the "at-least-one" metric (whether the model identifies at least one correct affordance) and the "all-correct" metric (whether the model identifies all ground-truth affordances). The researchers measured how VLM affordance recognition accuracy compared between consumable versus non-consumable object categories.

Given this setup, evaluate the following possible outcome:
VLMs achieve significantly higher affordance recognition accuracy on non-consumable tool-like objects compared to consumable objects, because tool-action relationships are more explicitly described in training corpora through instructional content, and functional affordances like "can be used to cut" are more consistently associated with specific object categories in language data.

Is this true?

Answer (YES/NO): NO